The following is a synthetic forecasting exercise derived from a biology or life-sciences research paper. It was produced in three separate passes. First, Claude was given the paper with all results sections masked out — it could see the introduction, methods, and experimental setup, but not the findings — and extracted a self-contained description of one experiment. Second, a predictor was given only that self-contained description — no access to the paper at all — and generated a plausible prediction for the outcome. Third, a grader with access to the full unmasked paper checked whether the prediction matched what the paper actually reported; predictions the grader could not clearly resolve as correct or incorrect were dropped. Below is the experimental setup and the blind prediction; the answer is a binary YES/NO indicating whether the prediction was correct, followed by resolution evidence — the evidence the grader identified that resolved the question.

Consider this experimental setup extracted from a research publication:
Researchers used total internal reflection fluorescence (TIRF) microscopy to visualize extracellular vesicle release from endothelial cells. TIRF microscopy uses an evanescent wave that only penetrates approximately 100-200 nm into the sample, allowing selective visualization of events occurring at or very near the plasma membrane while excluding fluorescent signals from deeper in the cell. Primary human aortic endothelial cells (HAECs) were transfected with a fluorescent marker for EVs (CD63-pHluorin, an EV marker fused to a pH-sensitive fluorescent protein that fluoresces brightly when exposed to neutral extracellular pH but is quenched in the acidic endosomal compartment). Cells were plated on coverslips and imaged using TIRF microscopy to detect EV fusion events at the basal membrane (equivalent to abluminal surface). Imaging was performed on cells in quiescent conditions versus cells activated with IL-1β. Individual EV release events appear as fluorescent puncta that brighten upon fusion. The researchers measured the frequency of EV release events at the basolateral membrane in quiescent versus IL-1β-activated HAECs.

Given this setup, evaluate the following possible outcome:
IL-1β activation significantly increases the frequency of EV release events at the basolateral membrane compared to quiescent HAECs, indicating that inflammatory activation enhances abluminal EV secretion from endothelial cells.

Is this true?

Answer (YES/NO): NO